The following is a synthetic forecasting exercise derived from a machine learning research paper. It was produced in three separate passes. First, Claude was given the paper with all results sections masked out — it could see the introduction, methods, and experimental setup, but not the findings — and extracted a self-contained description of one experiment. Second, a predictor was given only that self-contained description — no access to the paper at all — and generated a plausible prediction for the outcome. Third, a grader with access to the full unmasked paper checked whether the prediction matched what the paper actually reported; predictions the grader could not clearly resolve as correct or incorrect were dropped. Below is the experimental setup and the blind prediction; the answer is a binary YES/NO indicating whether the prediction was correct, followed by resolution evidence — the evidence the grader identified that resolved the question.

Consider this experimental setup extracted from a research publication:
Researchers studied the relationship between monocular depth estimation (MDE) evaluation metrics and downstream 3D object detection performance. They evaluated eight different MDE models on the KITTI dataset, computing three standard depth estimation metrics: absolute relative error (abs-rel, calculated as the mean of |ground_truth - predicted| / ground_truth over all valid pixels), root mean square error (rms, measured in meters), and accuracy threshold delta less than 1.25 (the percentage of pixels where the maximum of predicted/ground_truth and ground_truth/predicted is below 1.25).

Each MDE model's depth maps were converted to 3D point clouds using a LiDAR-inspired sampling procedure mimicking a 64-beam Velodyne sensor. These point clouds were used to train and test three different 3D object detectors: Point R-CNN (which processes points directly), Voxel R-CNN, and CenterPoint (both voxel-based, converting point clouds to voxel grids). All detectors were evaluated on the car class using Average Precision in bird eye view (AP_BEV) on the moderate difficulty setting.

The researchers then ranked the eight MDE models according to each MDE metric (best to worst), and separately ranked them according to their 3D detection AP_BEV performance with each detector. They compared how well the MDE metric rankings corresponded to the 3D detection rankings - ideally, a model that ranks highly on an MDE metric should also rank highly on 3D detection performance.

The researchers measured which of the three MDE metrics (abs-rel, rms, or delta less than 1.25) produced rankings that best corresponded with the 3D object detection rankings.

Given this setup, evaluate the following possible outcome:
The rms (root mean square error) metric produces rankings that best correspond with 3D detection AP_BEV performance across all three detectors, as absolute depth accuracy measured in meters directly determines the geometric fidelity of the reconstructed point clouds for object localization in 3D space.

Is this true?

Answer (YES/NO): NO